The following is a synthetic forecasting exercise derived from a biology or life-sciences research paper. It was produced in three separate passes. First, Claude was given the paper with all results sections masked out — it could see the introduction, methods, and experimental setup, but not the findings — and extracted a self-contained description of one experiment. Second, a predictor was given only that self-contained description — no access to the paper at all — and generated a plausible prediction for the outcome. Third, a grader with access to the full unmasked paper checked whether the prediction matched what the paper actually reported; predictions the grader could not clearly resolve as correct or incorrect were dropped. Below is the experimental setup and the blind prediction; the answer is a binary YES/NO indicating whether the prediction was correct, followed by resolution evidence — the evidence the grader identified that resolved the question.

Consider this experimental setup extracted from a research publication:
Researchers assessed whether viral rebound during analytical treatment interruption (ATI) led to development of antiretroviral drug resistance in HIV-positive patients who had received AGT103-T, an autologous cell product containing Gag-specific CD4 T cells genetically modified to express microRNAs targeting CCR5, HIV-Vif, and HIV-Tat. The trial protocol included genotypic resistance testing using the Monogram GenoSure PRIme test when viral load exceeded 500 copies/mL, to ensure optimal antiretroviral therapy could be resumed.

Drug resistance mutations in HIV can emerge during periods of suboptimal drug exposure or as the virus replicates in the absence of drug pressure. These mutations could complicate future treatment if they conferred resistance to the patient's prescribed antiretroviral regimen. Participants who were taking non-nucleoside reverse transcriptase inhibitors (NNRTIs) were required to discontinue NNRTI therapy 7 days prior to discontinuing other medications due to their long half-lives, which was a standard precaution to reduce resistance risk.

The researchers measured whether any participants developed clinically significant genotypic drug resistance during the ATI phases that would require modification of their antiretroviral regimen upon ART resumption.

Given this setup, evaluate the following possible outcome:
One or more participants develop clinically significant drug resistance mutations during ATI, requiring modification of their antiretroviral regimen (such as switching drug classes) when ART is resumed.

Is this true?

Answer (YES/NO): NO